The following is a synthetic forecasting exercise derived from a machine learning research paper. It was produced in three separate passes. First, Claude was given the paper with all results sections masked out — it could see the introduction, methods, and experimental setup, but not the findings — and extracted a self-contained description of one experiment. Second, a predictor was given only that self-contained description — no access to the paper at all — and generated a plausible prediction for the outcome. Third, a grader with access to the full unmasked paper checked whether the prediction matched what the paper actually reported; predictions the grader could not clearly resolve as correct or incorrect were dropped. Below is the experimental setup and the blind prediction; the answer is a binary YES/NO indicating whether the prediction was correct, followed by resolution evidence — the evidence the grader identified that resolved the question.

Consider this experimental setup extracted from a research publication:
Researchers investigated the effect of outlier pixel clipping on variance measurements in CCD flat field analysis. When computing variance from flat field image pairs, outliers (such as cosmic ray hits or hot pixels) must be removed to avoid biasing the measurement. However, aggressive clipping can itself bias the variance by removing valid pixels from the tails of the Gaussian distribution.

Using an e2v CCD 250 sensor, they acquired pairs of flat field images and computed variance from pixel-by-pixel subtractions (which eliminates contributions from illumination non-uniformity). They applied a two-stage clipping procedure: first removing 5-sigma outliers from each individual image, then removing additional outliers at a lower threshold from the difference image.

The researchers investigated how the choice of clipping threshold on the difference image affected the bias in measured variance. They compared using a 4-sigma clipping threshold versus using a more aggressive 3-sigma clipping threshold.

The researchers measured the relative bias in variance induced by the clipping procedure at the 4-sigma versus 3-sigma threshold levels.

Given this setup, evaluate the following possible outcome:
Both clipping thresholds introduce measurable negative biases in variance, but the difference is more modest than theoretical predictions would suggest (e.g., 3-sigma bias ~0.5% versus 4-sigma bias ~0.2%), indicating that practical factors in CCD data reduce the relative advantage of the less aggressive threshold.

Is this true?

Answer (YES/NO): NO